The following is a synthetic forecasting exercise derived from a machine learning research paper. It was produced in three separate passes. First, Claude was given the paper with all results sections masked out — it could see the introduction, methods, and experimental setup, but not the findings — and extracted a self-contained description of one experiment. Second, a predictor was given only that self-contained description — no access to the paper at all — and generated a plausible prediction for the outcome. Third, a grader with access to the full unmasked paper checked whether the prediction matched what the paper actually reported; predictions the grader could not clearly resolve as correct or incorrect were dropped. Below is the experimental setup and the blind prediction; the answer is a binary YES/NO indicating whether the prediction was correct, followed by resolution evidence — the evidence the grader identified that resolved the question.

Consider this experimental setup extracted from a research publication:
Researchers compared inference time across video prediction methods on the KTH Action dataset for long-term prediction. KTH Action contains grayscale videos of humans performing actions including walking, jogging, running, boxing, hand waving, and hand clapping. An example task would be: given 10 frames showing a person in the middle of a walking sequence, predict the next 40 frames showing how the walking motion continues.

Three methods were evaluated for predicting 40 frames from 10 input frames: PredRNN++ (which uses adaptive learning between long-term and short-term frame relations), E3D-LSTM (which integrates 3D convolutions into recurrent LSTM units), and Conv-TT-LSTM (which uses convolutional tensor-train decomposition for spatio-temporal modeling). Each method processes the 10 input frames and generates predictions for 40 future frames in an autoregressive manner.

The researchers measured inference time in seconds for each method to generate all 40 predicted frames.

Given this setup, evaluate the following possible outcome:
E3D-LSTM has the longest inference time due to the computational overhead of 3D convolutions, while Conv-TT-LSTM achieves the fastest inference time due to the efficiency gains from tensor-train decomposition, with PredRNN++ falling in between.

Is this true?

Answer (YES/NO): NO